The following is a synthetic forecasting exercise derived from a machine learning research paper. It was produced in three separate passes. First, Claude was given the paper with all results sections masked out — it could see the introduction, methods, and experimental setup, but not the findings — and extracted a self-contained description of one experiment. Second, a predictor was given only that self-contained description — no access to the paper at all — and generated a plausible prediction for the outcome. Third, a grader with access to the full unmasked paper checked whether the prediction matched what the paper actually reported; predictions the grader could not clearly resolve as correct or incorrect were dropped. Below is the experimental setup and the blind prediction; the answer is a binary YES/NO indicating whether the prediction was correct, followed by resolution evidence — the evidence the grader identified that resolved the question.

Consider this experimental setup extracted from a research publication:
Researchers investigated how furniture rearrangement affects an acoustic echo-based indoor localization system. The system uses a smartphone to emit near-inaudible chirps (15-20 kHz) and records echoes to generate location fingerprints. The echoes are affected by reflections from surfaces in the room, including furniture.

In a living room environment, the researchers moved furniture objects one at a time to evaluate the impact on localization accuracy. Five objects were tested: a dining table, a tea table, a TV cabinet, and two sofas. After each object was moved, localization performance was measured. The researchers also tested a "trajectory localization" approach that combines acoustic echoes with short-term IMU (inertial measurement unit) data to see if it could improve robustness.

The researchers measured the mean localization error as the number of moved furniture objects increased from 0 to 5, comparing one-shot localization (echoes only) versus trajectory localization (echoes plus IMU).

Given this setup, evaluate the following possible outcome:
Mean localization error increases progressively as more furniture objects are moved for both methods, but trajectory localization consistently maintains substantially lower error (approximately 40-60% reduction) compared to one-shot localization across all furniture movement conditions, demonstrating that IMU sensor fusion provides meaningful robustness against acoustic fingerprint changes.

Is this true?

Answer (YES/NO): NO